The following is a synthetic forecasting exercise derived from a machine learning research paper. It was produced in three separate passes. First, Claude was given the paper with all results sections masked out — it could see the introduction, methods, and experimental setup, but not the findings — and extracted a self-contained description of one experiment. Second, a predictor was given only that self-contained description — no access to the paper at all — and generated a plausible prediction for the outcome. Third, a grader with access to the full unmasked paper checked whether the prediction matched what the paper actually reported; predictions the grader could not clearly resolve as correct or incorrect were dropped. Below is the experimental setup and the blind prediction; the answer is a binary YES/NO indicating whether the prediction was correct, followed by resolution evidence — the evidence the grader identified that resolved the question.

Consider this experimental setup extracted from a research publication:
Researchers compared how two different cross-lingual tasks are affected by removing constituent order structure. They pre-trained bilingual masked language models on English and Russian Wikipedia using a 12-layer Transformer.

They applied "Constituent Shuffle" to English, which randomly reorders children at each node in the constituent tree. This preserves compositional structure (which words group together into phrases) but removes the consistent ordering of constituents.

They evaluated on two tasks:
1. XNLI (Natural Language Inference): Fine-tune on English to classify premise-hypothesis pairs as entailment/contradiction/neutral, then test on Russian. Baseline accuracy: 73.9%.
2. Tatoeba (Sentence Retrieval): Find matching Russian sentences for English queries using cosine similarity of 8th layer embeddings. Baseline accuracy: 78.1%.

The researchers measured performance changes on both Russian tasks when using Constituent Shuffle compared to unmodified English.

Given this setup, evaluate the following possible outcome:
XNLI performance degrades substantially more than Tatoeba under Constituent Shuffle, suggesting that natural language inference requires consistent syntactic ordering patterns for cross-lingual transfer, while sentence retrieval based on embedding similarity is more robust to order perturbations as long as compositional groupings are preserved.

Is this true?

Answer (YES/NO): NO